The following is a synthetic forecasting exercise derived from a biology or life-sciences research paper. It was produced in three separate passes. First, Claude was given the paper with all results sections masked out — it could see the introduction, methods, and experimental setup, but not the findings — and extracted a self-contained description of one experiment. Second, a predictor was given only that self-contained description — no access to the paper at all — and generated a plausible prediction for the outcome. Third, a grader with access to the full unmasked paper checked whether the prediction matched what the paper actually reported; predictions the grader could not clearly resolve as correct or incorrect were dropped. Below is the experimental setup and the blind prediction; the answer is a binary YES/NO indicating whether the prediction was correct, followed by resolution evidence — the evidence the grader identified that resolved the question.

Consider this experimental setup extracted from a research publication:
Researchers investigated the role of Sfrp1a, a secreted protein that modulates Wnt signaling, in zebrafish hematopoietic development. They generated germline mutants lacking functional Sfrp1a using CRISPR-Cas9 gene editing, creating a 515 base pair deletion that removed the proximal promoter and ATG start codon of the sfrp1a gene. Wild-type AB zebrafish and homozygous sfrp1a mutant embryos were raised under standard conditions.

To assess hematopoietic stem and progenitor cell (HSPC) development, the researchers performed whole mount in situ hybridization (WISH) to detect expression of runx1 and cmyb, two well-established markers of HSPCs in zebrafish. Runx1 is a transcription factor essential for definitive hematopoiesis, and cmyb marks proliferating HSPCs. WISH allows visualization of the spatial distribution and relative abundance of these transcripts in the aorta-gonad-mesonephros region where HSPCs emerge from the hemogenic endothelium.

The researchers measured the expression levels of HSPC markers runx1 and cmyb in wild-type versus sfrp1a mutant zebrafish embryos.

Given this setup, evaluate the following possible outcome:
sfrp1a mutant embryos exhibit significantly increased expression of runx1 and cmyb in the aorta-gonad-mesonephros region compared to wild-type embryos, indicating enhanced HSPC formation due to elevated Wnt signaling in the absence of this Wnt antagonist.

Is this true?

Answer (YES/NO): NO